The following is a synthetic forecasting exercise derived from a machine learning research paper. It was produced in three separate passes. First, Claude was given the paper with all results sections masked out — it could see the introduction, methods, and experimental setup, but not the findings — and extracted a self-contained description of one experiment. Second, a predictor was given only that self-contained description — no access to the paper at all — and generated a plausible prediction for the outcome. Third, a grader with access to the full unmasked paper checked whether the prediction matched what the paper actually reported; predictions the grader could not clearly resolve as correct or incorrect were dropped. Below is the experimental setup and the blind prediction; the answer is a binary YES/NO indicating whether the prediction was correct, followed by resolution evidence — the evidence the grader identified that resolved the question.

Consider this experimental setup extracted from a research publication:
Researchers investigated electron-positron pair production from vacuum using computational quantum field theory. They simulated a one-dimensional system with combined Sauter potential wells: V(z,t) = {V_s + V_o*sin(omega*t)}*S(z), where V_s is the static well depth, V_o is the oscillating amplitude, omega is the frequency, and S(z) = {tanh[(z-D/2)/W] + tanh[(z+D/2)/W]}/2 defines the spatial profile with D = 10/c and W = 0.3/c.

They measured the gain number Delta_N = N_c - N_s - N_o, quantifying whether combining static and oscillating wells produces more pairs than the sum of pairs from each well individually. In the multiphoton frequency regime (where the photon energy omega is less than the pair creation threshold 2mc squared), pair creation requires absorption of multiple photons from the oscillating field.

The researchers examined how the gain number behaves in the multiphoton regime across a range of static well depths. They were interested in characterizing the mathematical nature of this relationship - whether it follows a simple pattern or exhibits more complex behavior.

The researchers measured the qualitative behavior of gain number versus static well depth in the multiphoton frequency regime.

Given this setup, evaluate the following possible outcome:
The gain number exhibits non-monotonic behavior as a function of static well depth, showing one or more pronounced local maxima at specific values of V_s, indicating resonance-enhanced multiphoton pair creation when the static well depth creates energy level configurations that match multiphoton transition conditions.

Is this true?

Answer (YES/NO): YES